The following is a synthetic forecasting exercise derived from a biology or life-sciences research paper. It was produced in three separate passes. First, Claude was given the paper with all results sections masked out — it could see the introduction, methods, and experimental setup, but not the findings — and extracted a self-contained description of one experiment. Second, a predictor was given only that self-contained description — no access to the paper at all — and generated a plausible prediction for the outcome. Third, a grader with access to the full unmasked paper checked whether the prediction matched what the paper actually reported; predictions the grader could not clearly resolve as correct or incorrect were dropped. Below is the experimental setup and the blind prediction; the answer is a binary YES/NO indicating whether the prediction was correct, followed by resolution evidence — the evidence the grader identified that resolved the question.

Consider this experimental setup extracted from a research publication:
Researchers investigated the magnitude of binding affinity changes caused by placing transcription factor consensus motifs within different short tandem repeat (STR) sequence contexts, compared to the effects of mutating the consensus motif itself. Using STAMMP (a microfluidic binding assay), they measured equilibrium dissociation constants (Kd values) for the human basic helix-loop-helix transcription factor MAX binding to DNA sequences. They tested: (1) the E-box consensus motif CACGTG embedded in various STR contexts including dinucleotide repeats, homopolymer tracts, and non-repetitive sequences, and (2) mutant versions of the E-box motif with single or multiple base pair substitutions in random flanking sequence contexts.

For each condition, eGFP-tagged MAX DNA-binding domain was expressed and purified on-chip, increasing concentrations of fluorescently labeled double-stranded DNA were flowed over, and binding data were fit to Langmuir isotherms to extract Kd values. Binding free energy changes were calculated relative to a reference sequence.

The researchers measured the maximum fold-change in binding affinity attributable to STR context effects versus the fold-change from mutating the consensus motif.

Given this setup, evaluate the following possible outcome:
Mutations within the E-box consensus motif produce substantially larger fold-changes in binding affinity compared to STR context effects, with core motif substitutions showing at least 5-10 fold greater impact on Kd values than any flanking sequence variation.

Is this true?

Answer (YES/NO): NO